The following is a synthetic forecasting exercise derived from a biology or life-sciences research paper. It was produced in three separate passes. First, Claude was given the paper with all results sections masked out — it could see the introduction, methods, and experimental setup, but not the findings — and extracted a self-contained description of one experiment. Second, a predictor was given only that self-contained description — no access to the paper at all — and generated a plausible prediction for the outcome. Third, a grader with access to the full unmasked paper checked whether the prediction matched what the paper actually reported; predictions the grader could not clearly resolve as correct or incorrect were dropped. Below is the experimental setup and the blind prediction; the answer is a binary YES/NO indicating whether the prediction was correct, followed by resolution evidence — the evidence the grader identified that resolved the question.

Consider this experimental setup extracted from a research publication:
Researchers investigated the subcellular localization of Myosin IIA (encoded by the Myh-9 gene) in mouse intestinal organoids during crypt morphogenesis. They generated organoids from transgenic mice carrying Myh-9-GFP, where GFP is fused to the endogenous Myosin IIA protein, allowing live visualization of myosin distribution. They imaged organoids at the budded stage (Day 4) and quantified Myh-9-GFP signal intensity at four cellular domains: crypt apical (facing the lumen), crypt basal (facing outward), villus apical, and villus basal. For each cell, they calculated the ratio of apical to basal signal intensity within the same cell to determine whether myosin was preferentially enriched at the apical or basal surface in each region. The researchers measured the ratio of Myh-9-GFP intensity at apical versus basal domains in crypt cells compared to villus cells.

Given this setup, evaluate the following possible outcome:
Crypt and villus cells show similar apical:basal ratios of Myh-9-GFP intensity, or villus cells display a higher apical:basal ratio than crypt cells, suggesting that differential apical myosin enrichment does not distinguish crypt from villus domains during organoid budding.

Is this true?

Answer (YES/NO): NO